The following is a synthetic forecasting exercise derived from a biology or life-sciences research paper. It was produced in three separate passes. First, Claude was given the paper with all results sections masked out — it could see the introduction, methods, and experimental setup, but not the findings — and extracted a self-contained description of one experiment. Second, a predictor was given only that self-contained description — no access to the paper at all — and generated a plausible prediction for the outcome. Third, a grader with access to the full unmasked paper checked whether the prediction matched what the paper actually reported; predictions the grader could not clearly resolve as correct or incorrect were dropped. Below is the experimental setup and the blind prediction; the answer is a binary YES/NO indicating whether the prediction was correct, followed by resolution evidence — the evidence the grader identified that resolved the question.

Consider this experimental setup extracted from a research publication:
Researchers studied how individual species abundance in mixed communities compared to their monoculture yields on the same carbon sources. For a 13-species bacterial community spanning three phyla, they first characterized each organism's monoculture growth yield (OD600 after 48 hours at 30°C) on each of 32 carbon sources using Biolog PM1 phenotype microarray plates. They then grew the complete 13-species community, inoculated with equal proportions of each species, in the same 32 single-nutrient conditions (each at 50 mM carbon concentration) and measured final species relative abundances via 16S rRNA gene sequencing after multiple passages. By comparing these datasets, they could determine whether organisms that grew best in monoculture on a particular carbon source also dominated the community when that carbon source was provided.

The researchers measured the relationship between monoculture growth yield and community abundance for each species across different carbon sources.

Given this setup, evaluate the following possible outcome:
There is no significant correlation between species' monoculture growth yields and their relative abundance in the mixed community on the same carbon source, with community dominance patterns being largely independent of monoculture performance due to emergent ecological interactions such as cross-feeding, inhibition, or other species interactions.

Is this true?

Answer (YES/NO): YES